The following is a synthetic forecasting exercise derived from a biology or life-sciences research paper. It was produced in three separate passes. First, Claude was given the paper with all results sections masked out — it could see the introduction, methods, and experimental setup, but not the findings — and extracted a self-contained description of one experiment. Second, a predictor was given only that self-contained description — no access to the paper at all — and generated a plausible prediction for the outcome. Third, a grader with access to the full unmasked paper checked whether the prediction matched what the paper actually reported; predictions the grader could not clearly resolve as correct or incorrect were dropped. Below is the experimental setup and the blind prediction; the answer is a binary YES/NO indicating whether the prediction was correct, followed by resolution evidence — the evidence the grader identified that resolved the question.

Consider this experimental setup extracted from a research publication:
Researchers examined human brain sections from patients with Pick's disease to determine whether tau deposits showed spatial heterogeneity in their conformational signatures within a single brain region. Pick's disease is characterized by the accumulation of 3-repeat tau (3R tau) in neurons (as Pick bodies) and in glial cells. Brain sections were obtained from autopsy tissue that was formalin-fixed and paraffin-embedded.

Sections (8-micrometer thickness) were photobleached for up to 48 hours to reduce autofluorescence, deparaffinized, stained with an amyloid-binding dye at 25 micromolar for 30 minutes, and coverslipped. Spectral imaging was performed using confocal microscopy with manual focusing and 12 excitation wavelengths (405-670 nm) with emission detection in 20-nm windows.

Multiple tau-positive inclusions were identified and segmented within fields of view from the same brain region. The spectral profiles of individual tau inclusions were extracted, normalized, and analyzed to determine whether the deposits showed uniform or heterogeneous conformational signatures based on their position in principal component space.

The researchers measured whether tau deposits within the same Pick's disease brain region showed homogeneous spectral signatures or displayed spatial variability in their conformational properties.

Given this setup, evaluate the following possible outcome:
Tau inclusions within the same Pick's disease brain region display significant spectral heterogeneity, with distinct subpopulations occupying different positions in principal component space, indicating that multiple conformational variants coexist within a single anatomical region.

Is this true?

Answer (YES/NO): YES